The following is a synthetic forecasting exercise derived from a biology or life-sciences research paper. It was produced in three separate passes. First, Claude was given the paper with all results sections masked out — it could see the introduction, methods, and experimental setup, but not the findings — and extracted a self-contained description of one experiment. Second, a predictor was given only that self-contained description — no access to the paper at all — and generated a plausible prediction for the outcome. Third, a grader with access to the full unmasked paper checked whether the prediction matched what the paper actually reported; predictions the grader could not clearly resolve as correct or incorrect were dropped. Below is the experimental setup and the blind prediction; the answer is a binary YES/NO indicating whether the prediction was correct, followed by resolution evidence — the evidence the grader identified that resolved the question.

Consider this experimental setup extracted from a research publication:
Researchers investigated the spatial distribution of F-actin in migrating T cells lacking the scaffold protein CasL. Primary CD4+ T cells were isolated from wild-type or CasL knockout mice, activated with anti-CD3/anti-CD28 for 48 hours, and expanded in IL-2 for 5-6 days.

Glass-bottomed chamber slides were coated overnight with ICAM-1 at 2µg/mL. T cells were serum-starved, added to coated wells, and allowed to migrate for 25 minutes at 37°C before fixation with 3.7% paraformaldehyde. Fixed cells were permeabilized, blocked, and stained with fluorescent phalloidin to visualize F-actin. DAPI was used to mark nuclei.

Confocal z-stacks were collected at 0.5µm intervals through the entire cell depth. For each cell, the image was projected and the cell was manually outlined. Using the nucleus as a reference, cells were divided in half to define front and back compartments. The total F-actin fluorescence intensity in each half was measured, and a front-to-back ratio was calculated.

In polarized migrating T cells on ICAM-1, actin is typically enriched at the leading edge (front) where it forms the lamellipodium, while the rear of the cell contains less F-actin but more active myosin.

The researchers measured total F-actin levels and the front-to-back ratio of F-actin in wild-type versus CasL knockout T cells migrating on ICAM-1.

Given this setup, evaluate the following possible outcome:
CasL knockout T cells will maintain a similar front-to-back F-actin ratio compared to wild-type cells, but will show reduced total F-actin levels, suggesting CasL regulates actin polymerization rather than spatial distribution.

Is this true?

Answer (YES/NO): NO